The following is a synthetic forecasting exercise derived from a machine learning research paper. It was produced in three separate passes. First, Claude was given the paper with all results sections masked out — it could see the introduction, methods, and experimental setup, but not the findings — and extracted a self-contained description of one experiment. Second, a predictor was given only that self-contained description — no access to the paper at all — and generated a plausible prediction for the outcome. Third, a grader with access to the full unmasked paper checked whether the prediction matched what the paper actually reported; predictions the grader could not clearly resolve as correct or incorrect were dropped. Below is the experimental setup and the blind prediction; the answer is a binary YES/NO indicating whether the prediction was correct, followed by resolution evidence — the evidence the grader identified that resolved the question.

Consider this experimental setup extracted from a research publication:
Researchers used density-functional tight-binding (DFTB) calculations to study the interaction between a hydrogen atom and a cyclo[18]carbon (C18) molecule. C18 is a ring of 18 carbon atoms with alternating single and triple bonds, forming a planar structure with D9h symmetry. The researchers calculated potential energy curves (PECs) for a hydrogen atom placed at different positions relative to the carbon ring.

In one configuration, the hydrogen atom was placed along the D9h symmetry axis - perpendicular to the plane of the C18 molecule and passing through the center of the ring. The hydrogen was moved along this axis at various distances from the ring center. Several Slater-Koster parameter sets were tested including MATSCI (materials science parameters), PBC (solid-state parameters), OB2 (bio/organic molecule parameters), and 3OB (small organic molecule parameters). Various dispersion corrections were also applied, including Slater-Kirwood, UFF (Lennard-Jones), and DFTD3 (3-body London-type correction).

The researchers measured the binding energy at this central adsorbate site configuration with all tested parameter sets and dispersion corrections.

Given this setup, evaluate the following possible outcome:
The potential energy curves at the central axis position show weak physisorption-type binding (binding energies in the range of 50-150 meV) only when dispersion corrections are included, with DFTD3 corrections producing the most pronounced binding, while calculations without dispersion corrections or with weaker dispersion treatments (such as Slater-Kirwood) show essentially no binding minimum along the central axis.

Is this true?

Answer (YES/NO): NO